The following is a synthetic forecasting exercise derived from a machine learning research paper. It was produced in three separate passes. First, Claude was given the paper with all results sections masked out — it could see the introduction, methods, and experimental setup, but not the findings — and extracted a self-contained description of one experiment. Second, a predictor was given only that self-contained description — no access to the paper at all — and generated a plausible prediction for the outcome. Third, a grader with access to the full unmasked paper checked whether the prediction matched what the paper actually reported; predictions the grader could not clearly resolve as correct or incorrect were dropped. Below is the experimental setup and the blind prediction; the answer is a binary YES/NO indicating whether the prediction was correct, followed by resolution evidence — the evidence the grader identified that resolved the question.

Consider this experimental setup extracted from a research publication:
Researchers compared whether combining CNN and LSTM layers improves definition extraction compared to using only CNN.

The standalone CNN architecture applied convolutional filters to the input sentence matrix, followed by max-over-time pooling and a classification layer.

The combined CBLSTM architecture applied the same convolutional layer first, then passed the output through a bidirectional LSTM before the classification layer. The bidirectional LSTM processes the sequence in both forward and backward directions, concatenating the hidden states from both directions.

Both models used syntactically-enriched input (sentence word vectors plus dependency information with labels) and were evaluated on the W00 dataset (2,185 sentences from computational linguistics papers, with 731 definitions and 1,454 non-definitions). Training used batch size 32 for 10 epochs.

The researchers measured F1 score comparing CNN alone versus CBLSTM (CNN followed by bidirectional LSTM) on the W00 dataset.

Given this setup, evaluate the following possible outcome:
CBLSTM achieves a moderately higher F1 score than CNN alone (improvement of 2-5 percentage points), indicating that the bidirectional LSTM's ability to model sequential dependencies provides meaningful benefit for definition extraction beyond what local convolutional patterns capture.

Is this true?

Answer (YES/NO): NO